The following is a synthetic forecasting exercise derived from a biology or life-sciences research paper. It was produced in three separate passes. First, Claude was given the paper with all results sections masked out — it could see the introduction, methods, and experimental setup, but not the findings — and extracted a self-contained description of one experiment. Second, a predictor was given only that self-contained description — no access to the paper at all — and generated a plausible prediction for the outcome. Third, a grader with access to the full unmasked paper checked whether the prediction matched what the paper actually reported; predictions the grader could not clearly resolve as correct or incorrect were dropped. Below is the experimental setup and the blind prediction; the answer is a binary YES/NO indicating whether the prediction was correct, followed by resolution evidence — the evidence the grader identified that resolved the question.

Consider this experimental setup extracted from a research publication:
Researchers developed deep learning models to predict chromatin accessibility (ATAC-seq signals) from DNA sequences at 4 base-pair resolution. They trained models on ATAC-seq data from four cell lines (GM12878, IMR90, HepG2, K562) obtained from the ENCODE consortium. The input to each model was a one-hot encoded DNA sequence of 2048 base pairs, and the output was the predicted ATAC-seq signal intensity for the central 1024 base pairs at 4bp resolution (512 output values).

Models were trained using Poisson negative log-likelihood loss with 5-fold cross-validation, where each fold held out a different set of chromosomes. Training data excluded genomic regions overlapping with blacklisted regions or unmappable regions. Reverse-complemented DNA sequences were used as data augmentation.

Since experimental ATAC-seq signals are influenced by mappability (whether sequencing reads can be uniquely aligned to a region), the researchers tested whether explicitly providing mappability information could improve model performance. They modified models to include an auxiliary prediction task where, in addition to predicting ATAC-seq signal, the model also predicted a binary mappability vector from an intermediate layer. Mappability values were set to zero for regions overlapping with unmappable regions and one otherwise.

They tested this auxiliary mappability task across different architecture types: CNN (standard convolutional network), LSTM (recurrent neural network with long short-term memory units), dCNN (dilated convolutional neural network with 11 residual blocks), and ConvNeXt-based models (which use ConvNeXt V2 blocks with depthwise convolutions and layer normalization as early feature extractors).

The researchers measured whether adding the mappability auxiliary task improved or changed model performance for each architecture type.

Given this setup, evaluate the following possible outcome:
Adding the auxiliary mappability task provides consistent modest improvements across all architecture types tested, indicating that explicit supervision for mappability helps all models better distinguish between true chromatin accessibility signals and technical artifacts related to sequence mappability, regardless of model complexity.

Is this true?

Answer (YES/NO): NO